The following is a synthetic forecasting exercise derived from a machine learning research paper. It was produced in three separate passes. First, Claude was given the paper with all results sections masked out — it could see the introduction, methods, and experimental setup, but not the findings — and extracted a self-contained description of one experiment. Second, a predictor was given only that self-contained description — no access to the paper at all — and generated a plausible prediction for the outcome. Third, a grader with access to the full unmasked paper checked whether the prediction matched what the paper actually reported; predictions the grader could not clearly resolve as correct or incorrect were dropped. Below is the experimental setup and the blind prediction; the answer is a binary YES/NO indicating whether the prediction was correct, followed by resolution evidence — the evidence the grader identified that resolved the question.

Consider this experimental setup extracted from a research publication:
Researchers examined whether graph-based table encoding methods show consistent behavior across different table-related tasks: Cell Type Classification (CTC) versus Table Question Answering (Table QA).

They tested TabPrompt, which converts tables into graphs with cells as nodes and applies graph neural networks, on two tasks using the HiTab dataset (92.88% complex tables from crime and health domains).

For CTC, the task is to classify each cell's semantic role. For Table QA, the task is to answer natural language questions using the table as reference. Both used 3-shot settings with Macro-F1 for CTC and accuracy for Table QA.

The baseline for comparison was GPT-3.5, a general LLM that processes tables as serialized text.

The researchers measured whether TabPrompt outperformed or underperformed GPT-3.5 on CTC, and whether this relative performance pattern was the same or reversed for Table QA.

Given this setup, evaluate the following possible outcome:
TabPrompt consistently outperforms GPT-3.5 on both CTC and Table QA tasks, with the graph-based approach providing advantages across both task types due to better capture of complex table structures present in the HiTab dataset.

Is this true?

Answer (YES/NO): NO